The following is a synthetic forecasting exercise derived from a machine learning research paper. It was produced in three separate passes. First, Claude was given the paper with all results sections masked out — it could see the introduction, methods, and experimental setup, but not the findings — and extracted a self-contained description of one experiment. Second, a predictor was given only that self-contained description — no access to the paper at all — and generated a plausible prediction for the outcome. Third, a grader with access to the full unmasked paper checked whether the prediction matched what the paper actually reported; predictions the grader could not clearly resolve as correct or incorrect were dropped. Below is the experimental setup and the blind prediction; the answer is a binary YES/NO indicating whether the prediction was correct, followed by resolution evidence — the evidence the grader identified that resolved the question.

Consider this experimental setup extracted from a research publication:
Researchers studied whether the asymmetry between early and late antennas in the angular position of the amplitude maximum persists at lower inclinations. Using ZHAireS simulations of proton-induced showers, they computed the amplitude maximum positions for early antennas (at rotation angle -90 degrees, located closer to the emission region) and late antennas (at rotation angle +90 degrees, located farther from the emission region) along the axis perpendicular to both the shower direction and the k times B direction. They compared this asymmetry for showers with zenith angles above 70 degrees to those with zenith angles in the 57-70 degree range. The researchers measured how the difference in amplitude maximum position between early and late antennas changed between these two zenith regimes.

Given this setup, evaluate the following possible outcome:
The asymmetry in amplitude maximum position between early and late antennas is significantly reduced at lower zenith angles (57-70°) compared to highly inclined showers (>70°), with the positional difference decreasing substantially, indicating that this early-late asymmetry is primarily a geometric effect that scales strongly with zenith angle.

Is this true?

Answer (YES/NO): YES